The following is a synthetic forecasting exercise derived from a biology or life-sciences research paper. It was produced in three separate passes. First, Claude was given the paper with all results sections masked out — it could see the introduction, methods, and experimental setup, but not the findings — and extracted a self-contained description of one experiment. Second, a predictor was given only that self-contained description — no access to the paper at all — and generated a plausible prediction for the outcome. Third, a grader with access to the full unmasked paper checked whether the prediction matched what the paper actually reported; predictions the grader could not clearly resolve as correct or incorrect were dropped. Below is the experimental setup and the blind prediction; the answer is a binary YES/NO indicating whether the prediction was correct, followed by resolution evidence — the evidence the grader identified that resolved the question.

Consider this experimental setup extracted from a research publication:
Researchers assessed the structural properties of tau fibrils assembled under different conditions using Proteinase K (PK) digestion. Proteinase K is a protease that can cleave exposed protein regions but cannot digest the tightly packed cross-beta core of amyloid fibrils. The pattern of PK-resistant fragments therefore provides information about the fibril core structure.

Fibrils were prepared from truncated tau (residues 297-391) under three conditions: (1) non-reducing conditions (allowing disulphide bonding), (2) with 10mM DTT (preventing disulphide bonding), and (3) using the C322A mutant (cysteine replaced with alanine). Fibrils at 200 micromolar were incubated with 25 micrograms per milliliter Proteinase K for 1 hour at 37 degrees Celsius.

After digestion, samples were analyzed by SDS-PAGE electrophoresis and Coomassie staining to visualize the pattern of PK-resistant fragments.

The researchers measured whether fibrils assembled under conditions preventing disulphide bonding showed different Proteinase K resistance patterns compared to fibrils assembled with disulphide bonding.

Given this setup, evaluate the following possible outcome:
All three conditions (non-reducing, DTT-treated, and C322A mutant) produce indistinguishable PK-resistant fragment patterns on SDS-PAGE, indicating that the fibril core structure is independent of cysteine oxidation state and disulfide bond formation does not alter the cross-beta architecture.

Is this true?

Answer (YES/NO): NO